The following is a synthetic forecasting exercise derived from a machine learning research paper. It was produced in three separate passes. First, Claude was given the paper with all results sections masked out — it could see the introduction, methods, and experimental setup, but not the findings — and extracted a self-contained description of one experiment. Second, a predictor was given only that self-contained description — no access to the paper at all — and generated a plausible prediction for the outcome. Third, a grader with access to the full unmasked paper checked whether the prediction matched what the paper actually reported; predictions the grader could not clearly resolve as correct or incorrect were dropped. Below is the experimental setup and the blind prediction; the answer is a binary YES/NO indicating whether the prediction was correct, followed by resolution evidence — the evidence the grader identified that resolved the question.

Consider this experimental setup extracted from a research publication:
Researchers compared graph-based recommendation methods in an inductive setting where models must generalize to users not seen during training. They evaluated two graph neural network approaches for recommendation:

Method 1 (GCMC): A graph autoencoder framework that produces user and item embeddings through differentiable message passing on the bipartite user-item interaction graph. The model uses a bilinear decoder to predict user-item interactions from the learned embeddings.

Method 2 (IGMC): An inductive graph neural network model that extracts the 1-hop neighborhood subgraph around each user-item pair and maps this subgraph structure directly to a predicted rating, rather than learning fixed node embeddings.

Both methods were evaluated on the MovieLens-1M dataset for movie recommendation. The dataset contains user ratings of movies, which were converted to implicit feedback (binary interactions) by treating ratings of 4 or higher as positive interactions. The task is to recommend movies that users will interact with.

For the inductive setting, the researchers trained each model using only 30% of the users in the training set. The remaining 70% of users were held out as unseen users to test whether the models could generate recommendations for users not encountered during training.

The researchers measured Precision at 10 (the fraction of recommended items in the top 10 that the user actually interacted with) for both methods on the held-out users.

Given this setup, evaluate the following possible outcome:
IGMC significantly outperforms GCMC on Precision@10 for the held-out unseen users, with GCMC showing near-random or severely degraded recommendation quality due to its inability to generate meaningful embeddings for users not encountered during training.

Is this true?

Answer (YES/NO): NO